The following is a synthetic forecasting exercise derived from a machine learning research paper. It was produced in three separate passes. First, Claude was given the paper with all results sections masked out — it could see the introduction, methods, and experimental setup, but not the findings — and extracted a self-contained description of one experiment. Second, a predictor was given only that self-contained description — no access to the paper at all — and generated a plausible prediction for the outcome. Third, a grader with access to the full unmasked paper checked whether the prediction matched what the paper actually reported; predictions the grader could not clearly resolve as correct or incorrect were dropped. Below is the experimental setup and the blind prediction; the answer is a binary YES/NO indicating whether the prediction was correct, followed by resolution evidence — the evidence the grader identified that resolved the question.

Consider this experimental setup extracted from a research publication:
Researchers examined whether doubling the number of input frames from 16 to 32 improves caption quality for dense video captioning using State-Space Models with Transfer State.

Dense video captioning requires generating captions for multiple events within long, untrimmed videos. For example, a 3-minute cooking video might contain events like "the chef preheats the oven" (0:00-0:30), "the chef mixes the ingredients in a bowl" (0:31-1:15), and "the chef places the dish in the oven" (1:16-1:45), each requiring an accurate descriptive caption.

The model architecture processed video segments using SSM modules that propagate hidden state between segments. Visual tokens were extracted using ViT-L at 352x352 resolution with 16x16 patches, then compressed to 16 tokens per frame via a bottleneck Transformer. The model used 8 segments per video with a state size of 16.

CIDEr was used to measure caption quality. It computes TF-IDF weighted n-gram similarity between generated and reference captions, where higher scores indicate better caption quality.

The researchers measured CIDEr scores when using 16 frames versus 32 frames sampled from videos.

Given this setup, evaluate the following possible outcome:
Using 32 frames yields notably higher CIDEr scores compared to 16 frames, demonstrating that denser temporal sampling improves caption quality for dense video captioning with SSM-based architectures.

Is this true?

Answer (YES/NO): NO